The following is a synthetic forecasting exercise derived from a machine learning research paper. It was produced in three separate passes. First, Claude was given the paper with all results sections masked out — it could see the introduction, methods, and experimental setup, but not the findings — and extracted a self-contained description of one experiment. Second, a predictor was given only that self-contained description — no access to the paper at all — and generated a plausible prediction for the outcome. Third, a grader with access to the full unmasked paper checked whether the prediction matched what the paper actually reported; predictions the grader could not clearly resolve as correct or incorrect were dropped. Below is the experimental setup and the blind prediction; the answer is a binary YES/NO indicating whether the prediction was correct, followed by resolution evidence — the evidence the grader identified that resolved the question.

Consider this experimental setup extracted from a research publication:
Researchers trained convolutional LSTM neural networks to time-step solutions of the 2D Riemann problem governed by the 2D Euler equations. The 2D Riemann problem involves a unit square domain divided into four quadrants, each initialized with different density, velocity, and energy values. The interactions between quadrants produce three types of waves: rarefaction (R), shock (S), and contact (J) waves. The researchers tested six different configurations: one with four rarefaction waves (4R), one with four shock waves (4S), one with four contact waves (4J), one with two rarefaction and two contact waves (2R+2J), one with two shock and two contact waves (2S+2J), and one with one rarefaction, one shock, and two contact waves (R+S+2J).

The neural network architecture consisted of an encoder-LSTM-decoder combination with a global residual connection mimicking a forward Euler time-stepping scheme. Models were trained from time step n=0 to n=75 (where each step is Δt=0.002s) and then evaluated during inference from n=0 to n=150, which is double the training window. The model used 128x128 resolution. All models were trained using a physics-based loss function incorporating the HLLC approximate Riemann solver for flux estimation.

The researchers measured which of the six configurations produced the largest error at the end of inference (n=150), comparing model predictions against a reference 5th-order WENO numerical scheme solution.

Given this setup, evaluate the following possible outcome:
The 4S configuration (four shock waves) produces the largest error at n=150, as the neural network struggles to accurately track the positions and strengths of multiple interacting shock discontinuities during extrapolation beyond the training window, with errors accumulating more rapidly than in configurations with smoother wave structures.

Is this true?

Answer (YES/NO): NO